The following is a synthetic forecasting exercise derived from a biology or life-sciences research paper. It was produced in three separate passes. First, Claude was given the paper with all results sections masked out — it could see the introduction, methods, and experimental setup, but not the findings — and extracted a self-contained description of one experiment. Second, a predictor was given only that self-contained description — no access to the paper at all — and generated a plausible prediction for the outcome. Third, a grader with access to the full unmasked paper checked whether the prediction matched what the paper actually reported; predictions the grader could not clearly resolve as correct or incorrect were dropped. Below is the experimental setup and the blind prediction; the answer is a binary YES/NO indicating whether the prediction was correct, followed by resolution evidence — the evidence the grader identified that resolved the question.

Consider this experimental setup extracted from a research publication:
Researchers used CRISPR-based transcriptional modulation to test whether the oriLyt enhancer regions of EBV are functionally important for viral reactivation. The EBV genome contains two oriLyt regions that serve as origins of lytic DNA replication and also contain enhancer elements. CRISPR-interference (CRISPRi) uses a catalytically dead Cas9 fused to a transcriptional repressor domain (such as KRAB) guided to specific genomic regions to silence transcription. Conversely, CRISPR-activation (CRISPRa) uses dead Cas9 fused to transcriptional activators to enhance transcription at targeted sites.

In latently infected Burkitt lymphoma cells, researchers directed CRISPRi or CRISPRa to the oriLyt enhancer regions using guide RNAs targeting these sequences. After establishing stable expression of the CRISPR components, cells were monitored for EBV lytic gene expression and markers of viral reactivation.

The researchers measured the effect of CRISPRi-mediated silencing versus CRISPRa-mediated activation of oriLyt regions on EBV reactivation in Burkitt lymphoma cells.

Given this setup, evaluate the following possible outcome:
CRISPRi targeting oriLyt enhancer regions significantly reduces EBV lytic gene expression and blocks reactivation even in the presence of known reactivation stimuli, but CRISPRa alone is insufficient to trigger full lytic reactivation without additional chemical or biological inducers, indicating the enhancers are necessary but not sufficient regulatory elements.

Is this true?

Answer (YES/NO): NO